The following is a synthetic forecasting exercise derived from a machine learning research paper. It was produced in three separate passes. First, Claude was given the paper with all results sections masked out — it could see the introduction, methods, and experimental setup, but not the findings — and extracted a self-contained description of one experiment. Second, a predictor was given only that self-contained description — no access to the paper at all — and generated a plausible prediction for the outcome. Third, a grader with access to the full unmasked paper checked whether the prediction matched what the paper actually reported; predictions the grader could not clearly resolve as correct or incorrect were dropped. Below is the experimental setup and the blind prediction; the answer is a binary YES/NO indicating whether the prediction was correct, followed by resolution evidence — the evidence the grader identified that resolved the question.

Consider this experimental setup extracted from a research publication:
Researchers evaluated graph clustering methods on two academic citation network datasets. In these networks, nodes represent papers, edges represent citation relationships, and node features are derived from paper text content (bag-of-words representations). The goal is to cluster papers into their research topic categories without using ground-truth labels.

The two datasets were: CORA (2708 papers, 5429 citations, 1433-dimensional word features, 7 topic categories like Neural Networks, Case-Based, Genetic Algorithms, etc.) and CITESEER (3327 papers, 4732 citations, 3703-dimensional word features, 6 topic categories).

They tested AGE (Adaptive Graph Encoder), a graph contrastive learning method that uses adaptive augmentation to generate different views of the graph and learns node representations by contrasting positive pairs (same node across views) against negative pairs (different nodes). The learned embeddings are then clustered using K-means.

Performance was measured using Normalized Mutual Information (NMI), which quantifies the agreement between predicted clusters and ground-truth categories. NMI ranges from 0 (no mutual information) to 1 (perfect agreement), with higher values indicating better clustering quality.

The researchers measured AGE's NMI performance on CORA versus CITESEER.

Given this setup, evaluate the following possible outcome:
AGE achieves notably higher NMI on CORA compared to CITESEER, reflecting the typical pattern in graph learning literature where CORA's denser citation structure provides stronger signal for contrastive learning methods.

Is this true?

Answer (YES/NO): YES